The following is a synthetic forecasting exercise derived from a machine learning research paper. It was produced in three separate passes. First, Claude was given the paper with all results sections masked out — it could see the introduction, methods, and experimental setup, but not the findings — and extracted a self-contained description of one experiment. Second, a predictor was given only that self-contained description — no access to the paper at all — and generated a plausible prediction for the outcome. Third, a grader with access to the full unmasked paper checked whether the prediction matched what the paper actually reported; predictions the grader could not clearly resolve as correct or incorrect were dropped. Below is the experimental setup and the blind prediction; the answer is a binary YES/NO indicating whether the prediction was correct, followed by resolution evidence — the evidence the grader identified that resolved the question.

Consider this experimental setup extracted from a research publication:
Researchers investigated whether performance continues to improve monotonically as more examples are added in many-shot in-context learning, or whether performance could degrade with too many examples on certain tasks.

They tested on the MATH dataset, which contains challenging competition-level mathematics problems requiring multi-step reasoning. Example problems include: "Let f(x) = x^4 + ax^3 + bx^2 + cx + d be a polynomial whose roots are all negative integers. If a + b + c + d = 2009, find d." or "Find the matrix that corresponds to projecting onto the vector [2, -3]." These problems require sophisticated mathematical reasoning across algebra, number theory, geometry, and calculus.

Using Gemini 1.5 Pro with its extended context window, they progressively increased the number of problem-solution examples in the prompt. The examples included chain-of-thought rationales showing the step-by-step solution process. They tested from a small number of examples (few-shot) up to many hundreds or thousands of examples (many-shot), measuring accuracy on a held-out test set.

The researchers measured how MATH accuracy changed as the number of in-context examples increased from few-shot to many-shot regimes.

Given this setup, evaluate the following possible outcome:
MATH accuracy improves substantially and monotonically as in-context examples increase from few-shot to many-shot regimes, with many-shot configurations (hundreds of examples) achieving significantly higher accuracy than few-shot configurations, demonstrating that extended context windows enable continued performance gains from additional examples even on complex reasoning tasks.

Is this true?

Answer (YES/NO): NO